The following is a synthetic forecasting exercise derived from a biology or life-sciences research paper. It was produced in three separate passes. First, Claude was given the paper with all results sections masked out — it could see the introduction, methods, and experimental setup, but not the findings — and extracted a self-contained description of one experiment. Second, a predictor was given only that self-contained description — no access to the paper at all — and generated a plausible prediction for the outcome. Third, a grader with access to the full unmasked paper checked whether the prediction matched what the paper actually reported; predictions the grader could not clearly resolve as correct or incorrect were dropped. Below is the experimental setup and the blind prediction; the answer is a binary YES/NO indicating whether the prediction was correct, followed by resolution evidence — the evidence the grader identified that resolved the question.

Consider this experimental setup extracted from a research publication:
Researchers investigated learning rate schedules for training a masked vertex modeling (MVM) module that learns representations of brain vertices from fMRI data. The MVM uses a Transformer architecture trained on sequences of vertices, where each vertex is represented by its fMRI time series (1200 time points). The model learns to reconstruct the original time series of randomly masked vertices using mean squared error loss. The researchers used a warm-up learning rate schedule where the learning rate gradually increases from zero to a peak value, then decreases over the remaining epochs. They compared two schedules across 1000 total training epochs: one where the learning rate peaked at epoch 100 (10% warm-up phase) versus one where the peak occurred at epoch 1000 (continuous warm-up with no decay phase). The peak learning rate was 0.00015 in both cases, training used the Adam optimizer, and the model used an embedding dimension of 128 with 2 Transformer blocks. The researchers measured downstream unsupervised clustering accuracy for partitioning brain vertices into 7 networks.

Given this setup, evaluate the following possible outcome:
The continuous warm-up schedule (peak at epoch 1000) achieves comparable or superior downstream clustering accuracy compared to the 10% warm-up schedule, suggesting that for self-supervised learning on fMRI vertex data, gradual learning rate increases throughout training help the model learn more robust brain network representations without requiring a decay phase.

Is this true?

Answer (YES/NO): NO